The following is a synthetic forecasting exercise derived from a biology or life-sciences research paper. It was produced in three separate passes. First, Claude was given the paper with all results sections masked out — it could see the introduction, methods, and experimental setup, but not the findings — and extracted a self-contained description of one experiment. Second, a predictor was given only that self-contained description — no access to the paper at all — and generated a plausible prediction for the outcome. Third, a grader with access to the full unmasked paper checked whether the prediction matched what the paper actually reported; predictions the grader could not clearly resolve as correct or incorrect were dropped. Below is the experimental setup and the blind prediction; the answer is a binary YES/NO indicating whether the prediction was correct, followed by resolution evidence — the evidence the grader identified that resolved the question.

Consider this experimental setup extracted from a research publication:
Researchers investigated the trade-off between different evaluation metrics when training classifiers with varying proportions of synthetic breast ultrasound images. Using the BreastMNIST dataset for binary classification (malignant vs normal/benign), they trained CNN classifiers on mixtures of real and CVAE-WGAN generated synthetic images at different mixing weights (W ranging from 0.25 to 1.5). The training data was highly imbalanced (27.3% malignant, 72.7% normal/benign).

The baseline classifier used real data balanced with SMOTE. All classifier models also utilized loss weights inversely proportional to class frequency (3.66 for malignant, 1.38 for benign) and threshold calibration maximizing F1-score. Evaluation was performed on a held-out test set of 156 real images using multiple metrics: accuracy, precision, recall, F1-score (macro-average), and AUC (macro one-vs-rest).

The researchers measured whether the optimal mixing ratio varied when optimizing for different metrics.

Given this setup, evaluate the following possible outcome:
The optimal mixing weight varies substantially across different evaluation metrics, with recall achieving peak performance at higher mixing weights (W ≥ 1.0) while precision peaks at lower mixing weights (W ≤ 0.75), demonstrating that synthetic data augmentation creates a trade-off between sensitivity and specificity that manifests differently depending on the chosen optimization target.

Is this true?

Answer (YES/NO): NO